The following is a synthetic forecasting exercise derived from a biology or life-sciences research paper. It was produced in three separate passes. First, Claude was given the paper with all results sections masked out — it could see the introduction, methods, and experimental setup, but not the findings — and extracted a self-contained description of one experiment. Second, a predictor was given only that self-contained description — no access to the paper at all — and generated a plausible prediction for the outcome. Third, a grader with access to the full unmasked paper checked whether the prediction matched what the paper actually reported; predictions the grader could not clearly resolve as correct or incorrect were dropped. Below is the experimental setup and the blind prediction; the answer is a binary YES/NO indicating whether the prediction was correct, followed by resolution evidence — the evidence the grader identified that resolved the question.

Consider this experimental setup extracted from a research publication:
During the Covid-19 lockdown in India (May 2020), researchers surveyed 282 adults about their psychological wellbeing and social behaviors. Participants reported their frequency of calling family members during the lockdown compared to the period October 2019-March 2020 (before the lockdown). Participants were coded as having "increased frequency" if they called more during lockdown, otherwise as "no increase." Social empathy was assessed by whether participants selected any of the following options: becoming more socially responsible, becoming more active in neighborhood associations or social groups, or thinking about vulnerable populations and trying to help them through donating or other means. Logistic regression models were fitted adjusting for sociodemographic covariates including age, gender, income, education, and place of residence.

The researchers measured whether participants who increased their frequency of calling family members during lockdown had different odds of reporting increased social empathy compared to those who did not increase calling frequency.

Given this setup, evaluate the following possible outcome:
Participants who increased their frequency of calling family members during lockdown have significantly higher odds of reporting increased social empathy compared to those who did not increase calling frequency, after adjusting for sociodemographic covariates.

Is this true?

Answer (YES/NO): YES